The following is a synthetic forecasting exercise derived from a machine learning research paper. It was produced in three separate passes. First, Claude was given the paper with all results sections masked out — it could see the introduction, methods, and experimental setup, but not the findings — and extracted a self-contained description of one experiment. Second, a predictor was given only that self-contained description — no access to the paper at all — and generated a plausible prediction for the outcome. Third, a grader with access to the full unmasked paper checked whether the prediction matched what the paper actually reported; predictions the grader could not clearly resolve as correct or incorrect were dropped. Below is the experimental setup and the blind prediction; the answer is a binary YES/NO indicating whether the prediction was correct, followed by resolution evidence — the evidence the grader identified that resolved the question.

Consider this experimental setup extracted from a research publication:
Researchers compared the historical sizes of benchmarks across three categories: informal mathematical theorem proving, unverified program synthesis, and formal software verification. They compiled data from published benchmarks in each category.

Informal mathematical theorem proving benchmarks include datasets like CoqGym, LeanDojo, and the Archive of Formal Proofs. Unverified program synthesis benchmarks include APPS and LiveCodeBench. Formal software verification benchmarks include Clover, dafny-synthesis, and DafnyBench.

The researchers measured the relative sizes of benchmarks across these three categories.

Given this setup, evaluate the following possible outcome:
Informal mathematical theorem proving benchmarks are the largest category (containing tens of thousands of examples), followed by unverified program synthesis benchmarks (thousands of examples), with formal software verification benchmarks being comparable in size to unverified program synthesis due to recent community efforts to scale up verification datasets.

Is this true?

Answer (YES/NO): NO